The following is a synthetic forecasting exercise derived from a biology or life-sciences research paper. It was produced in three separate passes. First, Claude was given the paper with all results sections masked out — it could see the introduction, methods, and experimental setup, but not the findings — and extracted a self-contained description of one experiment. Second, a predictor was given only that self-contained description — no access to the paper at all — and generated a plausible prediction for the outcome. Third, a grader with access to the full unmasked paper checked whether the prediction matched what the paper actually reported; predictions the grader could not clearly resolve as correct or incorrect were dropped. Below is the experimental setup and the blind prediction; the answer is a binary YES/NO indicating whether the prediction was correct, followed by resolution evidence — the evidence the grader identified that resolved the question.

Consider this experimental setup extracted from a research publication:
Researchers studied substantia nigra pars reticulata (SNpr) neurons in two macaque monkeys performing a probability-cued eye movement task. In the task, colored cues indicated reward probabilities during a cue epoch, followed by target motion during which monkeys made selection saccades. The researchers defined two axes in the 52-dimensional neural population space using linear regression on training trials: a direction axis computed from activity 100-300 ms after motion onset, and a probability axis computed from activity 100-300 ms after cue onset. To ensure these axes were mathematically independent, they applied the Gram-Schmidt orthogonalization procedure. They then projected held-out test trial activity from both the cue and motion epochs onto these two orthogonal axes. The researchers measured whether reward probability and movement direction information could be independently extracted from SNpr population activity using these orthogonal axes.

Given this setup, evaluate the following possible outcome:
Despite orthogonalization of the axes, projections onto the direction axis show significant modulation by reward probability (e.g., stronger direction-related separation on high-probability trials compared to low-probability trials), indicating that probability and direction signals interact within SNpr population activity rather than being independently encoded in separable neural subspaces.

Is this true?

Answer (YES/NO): NO